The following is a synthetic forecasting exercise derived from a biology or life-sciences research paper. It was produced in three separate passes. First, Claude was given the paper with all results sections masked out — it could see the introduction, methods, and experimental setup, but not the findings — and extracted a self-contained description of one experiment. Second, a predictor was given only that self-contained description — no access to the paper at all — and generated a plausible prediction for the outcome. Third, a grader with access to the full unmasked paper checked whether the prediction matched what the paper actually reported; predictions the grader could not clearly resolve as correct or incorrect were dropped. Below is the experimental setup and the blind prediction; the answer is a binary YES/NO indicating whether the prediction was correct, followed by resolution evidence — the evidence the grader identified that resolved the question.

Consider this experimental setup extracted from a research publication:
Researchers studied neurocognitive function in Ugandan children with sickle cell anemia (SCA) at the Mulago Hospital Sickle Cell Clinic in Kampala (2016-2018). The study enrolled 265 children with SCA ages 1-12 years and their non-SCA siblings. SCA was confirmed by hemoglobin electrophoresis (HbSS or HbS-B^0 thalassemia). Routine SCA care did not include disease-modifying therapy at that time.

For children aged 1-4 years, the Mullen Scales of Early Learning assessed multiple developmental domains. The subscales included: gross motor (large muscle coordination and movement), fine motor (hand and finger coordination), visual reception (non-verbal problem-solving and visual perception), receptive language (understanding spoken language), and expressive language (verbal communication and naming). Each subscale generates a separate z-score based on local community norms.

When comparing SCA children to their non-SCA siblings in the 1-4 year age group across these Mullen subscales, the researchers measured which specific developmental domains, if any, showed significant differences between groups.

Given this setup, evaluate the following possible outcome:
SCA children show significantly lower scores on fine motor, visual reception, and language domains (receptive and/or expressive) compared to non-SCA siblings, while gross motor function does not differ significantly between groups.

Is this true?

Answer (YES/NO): NO